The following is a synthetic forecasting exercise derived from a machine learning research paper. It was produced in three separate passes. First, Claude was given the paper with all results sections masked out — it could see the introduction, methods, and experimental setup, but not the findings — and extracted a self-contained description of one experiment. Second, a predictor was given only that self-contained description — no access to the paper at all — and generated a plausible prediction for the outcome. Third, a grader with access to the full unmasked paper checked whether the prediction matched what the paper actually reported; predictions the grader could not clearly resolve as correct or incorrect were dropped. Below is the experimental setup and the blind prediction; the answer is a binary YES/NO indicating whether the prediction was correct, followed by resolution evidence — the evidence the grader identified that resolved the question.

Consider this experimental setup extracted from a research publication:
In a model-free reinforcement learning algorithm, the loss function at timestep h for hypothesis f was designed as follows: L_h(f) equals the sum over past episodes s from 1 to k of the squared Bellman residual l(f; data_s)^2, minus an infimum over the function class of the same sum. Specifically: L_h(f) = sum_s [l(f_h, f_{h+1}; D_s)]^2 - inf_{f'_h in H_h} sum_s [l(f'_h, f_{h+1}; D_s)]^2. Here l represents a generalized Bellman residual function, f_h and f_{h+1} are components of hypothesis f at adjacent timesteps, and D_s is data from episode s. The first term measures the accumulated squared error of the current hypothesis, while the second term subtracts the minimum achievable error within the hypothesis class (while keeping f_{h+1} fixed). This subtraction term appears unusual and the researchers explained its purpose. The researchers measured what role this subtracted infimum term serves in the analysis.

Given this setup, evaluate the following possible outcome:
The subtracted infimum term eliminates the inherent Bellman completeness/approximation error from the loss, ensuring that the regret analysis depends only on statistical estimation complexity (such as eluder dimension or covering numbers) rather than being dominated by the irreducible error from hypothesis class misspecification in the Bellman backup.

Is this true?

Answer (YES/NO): NO